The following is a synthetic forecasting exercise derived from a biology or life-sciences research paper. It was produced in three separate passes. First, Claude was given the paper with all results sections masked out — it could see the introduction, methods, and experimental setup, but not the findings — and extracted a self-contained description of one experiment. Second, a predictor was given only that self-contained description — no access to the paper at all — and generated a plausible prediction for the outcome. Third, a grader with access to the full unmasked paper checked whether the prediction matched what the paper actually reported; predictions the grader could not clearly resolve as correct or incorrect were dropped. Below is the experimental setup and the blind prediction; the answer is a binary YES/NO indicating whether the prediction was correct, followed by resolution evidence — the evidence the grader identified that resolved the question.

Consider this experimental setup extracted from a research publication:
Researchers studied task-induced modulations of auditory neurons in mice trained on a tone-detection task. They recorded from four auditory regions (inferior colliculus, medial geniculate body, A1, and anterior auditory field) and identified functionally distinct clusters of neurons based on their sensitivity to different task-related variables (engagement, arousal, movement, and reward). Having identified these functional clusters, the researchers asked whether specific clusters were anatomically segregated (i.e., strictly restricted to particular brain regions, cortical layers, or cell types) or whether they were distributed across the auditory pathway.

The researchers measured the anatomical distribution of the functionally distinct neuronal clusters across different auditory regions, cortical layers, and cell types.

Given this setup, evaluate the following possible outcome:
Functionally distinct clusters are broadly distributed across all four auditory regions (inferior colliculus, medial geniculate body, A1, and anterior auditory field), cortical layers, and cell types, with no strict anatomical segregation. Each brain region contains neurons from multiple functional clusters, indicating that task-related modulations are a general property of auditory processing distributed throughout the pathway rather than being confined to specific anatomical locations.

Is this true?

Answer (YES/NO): YES